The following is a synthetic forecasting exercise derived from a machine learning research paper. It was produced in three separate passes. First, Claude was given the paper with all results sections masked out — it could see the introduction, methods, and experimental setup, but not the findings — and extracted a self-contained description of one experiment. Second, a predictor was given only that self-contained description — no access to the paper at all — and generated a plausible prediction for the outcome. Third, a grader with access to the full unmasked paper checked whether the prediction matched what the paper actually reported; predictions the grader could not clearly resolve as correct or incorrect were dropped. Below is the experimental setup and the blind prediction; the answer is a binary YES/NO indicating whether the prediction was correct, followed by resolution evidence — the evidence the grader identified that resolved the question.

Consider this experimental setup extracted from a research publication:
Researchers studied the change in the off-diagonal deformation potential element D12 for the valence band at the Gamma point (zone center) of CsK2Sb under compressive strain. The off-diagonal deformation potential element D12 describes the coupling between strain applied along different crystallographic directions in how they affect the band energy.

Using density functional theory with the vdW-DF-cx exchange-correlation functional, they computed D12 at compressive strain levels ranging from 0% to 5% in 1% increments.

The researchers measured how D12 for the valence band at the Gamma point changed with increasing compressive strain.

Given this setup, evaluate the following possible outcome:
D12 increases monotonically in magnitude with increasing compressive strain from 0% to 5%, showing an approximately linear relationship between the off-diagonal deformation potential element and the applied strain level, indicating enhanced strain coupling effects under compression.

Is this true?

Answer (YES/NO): YES